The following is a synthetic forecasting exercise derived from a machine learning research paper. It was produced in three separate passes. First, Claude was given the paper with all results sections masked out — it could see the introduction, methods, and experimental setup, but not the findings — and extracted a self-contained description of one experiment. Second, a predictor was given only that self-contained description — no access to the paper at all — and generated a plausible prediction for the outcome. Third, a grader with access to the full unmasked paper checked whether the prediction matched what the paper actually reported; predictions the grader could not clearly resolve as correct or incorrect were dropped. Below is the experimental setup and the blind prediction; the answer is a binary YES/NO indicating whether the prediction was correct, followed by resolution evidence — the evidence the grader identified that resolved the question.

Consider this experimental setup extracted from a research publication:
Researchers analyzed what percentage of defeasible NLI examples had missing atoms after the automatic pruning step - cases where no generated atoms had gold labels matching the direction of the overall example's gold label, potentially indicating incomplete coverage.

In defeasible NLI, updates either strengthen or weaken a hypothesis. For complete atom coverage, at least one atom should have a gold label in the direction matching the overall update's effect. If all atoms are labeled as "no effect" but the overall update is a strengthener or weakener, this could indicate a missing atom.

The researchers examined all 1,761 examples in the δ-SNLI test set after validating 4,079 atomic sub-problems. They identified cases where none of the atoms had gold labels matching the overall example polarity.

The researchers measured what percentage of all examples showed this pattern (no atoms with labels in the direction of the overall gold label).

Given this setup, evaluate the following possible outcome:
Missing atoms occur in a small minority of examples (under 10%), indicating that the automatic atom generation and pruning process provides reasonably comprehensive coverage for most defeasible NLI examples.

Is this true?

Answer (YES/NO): YES